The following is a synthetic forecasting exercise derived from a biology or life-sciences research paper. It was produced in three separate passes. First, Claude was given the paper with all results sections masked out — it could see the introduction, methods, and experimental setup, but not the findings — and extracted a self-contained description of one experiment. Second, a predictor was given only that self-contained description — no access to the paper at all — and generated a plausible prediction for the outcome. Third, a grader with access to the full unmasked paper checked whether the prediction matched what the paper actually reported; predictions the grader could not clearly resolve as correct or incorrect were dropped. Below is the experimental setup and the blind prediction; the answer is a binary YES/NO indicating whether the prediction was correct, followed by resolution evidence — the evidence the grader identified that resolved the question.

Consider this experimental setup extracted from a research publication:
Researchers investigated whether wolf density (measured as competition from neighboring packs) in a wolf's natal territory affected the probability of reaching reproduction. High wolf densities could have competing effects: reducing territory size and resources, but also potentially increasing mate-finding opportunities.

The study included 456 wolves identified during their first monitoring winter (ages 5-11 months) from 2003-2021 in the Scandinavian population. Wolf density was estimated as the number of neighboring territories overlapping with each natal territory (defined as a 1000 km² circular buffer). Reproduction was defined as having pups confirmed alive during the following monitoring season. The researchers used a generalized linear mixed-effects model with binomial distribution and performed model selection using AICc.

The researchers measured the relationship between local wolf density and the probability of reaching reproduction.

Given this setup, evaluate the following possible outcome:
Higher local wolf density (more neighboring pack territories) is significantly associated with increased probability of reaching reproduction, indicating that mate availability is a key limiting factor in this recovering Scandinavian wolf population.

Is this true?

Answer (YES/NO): NO